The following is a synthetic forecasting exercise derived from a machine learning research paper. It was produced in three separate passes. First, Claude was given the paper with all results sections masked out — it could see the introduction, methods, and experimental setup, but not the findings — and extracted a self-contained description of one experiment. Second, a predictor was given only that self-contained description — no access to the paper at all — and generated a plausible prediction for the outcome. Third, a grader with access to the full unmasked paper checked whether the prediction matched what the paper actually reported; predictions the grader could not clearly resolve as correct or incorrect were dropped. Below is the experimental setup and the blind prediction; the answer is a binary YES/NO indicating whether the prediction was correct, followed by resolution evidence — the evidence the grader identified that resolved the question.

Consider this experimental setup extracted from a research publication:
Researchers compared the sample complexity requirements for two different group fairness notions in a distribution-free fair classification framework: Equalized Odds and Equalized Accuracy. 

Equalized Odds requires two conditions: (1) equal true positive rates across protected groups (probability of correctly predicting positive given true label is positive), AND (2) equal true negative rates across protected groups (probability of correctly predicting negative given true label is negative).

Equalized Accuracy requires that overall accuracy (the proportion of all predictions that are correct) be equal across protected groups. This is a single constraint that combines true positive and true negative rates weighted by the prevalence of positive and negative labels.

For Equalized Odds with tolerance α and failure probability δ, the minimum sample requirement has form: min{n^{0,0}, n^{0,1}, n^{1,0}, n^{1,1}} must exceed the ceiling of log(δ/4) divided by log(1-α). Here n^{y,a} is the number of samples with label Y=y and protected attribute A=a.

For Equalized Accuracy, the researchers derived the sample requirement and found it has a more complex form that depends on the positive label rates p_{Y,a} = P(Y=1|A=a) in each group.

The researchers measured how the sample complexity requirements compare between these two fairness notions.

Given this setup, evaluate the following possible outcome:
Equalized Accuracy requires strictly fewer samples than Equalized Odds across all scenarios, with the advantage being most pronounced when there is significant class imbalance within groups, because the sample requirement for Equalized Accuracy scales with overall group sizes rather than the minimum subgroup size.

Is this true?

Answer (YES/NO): NO